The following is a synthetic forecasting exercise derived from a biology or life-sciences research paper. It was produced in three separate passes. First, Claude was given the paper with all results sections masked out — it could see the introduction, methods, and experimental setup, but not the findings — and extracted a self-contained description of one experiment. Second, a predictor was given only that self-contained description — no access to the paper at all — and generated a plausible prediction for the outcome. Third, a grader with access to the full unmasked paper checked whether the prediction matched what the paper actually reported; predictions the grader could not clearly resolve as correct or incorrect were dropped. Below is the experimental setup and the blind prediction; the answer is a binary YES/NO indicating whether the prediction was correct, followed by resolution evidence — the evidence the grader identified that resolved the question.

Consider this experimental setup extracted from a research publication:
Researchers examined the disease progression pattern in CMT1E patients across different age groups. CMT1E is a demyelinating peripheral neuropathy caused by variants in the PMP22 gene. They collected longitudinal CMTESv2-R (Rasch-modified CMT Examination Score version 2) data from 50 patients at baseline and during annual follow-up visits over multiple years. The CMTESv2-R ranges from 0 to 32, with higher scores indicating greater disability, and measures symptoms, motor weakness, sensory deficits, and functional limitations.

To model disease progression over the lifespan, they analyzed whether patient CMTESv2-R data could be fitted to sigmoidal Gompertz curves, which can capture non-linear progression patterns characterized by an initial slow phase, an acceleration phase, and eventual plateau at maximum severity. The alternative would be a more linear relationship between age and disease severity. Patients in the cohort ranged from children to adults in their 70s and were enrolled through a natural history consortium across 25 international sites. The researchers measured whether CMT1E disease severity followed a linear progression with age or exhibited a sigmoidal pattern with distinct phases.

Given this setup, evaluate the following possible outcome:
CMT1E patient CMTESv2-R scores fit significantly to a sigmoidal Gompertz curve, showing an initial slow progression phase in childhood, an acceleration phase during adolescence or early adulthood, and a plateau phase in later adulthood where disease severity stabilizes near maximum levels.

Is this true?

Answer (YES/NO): NO